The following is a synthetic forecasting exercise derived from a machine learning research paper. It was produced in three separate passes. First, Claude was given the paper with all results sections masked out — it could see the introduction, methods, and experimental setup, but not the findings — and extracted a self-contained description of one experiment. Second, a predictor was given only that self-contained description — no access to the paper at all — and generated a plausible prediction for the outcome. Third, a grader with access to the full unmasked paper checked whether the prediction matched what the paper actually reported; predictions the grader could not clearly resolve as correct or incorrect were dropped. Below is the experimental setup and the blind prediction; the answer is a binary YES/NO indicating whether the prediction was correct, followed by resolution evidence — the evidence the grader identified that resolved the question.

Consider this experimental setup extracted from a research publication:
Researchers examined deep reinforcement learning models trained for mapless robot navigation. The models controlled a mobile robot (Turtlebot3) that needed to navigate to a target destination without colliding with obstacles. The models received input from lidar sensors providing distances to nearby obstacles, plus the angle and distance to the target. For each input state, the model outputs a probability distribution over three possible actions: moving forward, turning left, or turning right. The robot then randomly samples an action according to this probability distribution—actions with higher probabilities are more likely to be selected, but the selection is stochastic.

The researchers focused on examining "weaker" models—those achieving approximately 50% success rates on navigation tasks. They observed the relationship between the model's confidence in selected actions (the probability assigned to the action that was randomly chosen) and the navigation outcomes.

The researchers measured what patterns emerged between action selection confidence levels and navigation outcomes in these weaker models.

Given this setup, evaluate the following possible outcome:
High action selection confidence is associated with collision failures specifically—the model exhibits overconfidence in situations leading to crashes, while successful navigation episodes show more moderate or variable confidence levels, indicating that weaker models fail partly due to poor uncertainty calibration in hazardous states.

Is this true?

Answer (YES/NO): NO